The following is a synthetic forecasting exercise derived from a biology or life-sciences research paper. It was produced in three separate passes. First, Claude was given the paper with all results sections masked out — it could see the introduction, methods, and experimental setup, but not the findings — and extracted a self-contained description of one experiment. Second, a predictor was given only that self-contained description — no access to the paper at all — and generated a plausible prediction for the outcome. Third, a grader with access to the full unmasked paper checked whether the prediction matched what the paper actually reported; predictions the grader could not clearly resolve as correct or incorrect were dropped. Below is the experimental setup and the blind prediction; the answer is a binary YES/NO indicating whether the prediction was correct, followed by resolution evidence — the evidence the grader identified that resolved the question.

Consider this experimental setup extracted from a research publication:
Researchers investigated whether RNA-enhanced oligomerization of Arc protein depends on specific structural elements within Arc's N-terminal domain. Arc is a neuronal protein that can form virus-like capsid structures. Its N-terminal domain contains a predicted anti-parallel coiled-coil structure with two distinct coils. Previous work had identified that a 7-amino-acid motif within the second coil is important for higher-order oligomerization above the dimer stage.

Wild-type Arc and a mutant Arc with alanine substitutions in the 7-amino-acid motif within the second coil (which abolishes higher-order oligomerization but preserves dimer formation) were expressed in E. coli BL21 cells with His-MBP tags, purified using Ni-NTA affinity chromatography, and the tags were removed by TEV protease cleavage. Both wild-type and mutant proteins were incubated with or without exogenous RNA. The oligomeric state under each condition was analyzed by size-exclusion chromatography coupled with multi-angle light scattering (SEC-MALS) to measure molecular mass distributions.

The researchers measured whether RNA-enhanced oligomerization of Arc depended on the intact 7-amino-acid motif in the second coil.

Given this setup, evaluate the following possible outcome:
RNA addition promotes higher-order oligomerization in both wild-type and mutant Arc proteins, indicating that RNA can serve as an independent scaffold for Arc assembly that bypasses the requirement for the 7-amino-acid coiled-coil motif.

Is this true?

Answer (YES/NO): NO